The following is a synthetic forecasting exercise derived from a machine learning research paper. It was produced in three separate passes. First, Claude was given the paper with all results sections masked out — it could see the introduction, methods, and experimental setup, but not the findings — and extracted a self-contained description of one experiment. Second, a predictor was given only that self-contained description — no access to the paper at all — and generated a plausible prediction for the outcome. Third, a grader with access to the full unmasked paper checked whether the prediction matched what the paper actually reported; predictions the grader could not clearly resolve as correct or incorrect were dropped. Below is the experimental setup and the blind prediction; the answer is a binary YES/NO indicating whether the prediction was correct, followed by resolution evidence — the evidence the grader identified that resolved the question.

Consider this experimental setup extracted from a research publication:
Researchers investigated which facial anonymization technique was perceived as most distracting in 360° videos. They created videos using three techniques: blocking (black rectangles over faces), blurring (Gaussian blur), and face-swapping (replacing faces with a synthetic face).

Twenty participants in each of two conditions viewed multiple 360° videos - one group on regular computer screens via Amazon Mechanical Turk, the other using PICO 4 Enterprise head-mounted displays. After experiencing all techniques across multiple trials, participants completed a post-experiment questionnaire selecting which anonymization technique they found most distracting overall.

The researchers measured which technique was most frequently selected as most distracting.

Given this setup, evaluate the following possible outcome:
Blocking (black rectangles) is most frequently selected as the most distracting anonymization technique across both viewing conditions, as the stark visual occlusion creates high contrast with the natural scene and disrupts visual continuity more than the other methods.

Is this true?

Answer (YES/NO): YES